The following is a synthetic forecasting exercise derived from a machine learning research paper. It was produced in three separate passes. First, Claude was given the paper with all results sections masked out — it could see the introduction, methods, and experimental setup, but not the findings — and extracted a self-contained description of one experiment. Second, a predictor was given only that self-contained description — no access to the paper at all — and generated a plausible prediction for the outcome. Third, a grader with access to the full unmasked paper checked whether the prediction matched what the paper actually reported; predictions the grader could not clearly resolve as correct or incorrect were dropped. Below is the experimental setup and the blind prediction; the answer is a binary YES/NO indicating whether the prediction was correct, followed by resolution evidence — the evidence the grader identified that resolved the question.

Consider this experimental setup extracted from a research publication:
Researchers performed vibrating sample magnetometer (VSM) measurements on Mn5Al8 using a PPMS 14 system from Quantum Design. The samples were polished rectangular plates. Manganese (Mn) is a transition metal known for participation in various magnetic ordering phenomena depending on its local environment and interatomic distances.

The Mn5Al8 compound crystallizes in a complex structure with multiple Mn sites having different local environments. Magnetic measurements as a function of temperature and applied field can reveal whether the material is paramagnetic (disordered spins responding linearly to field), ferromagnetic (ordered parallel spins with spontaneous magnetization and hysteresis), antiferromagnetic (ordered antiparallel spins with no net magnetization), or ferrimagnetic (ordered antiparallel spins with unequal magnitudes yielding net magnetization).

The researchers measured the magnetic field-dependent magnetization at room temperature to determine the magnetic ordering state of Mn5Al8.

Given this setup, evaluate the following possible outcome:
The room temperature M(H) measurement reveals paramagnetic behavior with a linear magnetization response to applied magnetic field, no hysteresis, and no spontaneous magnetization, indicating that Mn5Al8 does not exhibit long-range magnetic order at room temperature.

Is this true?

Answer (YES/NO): YES